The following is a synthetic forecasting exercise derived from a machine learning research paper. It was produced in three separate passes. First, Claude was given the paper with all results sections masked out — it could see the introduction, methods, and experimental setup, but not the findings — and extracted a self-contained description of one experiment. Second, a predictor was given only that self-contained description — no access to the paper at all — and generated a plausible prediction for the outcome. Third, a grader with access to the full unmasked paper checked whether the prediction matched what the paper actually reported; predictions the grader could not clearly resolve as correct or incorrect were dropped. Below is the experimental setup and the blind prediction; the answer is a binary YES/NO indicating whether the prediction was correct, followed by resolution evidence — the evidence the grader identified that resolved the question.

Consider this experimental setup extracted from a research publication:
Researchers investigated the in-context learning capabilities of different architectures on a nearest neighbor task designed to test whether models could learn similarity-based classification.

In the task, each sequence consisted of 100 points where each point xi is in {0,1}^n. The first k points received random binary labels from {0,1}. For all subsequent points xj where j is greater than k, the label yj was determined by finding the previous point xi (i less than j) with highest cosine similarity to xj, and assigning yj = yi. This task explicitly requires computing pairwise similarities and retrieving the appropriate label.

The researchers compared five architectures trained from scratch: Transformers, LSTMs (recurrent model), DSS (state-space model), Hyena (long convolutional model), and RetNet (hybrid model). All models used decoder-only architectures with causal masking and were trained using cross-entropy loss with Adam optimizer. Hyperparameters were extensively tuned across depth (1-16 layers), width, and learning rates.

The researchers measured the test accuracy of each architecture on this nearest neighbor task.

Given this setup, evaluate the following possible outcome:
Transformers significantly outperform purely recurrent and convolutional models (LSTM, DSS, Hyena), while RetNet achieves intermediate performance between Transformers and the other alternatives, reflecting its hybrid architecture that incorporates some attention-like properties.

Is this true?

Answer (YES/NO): YES